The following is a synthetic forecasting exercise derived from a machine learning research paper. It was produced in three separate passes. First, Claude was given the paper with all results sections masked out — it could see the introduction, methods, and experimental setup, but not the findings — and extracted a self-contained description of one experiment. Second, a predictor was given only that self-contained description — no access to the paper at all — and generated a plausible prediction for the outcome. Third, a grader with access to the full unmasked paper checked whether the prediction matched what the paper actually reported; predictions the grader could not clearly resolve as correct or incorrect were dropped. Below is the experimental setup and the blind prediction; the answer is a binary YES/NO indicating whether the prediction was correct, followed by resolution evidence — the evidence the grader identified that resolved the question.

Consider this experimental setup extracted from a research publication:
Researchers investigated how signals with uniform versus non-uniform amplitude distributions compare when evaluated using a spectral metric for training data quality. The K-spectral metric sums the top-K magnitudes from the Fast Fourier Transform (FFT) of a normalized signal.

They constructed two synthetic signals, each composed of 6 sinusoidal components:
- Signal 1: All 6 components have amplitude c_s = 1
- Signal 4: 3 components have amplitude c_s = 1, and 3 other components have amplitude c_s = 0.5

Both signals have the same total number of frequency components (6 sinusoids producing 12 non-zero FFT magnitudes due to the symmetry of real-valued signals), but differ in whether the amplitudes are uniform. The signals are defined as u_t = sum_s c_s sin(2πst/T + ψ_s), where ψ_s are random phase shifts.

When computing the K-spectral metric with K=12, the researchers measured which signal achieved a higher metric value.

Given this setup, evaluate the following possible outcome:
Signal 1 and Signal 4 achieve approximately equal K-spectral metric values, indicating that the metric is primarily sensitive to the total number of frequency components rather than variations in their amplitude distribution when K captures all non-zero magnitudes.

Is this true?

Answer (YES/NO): NO